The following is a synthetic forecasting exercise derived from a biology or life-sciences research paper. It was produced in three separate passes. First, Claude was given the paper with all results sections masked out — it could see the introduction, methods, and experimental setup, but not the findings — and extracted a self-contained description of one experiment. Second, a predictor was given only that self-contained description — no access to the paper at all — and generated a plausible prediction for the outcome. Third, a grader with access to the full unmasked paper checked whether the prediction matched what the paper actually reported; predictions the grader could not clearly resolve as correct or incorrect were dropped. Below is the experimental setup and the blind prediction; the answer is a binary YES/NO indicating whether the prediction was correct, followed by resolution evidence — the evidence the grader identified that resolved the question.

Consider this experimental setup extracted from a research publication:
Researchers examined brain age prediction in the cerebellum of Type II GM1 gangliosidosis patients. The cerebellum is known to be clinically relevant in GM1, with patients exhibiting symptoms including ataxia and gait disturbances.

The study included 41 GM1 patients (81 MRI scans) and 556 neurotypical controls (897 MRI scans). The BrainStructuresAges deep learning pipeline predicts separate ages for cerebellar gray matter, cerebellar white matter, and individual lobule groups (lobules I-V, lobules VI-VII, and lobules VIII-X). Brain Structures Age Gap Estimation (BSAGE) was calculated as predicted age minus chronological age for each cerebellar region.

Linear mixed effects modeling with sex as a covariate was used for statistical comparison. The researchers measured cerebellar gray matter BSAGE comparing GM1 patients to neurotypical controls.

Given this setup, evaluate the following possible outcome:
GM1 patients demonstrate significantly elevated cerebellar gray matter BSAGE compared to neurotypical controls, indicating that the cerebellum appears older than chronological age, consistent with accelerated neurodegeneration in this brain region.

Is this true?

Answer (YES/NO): YES